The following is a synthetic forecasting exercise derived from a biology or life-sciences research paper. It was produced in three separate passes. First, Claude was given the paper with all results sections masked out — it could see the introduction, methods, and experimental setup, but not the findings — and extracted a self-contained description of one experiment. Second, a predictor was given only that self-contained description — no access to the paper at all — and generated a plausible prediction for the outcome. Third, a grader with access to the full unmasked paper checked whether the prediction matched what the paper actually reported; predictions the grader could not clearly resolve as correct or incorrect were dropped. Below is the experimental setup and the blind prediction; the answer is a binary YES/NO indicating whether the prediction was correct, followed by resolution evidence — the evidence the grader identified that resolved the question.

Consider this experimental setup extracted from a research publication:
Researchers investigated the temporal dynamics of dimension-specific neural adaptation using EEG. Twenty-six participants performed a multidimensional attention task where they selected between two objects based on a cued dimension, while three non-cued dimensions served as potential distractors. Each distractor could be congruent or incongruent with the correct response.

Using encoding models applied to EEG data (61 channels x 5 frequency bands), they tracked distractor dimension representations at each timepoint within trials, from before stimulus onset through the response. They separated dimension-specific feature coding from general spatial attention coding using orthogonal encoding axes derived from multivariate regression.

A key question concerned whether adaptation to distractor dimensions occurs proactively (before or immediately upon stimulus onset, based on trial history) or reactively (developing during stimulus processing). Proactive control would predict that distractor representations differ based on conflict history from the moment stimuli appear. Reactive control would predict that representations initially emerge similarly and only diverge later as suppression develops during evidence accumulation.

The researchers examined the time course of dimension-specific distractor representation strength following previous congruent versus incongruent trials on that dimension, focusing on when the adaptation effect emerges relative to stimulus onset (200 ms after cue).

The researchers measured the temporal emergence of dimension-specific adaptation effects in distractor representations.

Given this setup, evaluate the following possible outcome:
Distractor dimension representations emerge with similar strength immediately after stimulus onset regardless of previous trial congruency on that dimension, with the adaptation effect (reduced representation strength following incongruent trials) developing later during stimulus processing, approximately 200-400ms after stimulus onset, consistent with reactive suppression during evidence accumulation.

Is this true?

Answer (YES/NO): YES